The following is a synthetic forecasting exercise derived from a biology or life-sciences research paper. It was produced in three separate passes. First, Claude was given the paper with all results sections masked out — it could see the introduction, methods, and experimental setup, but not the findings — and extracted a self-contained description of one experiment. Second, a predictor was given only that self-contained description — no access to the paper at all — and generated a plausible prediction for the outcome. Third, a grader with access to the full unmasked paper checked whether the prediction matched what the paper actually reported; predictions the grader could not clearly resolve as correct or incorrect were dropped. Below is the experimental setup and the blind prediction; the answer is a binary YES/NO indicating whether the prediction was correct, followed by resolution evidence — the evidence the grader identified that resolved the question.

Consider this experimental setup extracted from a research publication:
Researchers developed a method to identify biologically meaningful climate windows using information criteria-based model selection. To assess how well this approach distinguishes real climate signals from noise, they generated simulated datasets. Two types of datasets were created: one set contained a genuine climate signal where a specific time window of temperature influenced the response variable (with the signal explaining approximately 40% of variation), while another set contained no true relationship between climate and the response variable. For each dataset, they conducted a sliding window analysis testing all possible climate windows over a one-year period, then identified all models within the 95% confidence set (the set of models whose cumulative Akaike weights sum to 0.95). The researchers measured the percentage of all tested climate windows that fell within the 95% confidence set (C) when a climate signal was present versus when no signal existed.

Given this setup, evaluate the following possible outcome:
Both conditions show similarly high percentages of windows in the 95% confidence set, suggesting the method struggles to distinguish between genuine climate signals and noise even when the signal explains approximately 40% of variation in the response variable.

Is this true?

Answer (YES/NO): NO